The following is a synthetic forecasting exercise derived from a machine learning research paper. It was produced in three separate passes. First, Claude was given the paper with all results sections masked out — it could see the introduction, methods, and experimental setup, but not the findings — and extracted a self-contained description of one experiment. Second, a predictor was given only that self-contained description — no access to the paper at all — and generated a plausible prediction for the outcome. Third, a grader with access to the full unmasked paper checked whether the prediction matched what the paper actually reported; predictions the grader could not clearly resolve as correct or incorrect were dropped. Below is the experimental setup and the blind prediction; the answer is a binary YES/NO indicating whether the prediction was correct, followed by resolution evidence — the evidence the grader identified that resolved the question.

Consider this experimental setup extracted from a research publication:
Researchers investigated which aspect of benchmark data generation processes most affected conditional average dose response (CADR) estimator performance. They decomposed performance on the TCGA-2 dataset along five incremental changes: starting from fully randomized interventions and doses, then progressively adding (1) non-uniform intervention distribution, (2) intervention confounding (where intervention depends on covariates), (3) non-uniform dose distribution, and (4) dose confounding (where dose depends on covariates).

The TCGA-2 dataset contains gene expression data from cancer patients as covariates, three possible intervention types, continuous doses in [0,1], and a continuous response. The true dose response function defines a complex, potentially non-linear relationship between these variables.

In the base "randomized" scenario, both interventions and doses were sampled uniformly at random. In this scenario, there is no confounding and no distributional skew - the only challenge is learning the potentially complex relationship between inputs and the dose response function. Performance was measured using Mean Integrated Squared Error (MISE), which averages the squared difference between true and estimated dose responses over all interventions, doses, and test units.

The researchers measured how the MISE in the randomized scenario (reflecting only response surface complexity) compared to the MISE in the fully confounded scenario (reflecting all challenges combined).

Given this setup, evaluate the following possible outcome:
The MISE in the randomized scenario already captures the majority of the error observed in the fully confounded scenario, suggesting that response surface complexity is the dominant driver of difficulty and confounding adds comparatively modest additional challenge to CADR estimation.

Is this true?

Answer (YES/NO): NO